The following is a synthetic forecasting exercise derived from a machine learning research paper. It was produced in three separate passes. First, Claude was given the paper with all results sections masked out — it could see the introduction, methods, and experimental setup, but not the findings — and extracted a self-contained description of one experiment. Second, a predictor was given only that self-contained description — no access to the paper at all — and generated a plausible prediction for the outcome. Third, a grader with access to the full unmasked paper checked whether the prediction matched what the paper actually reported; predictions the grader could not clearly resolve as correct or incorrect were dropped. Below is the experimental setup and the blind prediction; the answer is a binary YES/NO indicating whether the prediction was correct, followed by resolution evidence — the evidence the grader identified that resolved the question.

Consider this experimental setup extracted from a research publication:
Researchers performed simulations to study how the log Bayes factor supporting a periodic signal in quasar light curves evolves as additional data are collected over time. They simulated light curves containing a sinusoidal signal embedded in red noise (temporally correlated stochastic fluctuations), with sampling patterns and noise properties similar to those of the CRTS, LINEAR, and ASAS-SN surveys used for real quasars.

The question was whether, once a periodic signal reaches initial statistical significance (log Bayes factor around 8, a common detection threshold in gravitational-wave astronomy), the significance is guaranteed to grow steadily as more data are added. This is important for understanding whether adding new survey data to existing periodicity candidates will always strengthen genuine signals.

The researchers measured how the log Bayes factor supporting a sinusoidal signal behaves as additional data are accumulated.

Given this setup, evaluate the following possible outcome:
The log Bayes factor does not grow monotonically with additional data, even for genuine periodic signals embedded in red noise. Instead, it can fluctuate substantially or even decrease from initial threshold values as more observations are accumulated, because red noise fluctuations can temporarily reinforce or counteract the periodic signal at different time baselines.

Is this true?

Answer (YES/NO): NO